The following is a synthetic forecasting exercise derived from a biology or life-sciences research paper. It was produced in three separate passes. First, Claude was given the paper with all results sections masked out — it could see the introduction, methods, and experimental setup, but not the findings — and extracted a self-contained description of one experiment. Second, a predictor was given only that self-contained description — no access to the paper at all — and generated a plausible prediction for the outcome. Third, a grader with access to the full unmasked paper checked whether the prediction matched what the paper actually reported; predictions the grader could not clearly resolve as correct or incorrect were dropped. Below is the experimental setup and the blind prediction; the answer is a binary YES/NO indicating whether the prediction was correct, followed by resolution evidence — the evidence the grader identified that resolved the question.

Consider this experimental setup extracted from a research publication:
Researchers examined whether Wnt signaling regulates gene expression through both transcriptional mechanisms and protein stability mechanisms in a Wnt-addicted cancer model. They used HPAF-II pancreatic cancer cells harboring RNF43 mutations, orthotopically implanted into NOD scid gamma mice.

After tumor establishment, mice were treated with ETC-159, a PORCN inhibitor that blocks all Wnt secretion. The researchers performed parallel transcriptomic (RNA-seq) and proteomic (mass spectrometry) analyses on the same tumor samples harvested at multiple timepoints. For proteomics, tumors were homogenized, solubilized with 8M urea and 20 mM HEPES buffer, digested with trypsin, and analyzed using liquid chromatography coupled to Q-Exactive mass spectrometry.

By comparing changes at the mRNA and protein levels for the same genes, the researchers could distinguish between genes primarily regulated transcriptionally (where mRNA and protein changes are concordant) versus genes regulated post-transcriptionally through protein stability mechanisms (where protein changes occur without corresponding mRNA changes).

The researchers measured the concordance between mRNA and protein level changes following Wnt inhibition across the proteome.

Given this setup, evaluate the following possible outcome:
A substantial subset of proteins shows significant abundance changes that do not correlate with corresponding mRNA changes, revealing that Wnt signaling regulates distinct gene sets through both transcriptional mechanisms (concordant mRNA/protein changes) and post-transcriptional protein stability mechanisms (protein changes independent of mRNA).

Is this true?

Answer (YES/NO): YES